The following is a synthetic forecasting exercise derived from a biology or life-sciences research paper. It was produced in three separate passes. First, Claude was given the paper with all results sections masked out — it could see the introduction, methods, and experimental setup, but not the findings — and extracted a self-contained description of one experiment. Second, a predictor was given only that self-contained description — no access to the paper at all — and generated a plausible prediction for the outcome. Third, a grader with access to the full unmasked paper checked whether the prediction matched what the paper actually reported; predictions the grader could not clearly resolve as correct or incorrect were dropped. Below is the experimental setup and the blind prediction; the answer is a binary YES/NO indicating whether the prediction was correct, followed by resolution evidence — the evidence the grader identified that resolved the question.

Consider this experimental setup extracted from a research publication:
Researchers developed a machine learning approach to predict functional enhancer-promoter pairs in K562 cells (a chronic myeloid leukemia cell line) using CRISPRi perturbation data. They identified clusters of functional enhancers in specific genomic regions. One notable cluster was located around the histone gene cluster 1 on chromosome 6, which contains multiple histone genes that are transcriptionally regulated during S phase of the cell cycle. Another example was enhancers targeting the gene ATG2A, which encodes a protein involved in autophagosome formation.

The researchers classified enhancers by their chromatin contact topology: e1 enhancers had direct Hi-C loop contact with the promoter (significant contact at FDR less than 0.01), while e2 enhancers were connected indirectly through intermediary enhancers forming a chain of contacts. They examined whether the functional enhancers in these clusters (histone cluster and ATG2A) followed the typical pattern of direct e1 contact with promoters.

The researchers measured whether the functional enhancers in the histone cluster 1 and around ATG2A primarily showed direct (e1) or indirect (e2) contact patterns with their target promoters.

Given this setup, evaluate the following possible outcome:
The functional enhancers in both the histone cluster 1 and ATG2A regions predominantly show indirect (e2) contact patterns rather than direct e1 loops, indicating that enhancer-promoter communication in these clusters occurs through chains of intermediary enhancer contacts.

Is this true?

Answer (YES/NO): YES